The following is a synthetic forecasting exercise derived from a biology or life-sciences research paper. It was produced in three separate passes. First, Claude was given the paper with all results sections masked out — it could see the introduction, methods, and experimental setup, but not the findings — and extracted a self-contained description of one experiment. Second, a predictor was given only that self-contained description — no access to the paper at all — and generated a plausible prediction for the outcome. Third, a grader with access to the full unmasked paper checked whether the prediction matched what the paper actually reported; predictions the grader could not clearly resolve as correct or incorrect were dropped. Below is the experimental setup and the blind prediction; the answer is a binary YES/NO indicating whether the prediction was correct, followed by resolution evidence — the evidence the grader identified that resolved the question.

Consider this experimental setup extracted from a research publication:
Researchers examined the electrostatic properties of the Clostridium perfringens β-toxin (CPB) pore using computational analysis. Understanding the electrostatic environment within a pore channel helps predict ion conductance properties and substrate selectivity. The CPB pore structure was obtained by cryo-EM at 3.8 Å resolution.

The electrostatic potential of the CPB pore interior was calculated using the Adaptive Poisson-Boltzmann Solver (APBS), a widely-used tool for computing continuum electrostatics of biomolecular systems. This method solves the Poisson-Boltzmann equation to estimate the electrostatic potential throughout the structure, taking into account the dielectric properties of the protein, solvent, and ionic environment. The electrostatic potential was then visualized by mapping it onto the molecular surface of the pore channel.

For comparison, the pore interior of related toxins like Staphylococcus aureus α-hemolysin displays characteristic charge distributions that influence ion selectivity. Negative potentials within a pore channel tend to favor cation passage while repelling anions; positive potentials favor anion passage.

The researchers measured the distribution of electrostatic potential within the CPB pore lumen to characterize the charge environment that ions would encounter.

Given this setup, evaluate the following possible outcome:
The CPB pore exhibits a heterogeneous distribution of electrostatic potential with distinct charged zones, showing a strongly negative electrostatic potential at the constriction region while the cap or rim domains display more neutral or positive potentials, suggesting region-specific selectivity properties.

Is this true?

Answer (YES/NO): NO